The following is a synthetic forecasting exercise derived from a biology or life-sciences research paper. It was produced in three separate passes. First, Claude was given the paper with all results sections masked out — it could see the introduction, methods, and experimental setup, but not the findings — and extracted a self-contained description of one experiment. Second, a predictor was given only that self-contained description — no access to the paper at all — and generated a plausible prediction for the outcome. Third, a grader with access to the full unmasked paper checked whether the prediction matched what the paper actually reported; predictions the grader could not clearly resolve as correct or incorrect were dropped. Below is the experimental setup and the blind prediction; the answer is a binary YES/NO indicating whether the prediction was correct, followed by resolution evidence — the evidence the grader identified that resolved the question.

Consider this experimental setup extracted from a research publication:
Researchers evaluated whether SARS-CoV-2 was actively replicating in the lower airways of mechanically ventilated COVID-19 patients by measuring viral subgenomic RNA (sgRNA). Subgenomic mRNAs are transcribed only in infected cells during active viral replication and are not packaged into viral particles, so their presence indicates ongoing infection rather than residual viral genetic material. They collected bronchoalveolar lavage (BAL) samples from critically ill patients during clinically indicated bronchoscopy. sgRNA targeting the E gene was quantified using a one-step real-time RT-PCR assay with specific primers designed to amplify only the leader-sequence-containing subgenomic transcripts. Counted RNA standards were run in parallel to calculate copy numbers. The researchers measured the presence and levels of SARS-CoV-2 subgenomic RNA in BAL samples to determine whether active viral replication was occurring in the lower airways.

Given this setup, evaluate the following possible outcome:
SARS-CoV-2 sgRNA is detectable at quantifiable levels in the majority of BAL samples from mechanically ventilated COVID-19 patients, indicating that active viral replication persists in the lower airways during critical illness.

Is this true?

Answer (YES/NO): NO